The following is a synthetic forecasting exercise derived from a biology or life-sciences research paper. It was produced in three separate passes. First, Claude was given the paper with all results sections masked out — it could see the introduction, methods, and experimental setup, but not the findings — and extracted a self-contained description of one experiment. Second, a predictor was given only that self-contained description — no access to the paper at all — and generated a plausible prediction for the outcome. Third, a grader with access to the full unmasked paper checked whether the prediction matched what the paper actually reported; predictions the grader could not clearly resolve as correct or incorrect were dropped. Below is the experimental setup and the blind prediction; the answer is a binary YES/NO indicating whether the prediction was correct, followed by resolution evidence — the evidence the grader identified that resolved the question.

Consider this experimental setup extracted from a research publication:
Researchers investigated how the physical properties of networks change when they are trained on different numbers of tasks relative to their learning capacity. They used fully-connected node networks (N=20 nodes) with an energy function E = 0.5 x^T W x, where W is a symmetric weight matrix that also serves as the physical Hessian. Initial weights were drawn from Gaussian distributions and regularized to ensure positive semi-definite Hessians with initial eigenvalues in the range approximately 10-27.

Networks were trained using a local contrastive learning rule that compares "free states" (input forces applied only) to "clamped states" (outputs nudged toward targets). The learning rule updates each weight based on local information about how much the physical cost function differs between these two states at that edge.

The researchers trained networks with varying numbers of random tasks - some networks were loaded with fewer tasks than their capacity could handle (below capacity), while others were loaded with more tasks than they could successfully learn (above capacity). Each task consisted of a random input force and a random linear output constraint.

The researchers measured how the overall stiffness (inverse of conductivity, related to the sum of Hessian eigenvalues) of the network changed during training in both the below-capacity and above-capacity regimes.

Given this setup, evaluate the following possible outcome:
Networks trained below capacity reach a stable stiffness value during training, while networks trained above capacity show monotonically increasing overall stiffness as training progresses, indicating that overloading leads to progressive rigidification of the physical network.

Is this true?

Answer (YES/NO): NO